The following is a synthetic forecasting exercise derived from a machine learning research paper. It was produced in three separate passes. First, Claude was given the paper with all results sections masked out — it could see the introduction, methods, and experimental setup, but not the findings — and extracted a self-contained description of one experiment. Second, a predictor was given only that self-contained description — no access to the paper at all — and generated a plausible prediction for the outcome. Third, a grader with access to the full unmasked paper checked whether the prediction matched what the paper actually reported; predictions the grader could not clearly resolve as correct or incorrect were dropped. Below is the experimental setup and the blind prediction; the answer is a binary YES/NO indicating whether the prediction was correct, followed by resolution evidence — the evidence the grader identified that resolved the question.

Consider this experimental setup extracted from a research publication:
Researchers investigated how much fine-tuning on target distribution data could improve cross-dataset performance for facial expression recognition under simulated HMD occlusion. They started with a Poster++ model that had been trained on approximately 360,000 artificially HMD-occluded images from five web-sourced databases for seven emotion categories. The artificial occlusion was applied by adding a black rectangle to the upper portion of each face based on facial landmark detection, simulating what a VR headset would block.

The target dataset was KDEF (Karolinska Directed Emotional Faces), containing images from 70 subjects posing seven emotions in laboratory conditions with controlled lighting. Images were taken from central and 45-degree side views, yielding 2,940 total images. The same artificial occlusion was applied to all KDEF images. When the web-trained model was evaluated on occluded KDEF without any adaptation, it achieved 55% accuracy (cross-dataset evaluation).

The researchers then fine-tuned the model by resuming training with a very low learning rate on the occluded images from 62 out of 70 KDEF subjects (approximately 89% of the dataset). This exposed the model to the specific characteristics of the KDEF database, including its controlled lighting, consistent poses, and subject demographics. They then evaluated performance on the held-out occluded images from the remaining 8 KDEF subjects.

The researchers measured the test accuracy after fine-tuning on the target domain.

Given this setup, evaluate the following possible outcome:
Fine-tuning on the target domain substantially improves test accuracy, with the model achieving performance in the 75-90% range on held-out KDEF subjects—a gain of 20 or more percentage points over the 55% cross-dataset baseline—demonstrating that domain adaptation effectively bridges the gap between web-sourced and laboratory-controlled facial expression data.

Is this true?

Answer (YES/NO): YES